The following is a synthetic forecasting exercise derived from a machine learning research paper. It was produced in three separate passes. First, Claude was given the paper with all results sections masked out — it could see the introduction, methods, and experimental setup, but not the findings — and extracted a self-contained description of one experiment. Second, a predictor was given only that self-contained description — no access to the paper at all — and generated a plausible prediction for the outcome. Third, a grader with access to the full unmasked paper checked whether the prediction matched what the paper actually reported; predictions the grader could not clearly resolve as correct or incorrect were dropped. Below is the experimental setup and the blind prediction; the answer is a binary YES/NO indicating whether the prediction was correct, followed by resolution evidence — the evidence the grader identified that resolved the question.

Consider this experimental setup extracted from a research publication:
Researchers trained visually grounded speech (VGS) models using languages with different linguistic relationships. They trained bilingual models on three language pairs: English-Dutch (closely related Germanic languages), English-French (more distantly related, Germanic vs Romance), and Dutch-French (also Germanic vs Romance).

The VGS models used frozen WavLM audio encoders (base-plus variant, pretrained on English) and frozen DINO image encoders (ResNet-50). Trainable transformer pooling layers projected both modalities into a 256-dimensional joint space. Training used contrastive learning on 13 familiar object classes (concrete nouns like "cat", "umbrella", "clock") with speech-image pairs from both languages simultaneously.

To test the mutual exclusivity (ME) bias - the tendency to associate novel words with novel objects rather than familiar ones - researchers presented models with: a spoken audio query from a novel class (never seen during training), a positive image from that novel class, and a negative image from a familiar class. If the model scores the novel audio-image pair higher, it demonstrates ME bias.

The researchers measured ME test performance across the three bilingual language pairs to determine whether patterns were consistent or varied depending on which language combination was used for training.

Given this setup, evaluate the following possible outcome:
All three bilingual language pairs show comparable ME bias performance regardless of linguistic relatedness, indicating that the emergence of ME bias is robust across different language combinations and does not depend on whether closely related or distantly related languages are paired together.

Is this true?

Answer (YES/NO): NO